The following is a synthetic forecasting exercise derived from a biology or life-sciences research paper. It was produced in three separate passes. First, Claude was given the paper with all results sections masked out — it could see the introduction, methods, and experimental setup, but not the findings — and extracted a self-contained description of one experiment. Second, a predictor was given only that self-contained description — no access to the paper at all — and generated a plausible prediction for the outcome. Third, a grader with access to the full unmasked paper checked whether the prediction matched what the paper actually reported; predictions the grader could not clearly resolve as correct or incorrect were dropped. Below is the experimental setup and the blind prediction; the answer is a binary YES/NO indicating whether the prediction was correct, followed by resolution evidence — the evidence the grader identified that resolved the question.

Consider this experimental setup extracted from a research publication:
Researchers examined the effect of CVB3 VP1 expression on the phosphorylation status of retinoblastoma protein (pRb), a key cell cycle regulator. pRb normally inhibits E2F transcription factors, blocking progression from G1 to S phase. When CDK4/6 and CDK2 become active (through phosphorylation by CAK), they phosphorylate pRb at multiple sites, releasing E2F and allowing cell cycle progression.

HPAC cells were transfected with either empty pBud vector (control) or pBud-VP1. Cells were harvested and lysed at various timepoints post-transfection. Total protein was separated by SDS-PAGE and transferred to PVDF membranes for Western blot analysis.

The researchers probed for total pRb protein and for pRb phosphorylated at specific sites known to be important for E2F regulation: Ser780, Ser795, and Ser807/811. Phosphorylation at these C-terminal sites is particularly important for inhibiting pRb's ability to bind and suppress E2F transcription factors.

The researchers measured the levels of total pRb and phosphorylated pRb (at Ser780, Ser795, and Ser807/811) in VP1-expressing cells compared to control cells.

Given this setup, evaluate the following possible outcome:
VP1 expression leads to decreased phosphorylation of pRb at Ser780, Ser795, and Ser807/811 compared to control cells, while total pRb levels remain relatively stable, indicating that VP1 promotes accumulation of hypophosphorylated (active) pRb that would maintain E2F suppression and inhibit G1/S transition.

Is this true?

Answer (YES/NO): NO